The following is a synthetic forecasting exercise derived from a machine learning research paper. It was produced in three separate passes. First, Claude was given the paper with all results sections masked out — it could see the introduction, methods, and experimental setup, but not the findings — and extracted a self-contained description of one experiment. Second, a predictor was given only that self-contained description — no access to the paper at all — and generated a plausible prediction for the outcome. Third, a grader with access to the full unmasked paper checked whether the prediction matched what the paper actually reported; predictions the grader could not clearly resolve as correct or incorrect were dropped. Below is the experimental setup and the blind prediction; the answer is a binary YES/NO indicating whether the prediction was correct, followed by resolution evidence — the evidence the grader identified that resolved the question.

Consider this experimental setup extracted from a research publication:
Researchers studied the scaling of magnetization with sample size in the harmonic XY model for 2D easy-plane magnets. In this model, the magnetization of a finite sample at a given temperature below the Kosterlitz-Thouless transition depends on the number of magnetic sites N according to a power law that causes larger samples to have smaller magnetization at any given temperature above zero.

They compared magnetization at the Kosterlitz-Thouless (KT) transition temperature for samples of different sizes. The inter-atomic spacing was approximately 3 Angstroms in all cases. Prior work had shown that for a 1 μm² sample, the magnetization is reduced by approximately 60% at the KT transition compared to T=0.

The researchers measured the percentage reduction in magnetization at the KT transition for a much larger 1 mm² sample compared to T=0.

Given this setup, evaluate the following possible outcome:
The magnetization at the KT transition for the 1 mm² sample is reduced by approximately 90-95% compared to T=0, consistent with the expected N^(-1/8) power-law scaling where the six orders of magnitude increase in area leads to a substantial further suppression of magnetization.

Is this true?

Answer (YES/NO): NO